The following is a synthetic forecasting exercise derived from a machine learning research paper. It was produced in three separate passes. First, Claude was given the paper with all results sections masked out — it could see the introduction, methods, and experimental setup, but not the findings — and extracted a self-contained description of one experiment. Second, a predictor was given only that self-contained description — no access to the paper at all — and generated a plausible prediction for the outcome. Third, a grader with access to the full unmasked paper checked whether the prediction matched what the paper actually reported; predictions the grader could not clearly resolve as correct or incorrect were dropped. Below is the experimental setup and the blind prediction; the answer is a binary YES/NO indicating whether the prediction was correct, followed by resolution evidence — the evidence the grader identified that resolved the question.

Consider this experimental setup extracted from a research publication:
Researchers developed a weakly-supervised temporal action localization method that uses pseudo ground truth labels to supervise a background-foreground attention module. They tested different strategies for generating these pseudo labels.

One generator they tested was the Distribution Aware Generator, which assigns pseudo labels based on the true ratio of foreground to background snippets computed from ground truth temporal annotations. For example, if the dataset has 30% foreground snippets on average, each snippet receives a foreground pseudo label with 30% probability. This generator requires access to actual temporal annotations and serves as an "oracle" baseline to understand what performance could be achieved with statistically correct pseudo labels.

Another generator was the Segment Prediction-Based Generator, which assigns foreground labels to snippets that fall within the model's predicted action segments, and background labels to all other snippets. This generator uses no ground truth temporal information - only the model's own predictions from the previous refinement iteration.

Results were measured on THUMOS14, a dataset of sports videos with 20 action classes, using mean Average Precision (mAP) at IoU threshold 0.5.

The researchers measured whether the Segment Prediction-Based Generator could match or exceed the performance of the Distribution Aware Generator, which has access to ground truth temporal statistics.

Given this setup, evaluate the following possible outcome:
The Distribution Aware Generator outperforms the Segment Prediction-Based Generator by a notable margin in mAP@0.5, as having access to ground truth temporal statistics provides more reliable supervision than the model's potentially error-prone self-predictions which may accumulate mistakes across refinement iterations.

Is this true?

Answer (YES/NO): NO